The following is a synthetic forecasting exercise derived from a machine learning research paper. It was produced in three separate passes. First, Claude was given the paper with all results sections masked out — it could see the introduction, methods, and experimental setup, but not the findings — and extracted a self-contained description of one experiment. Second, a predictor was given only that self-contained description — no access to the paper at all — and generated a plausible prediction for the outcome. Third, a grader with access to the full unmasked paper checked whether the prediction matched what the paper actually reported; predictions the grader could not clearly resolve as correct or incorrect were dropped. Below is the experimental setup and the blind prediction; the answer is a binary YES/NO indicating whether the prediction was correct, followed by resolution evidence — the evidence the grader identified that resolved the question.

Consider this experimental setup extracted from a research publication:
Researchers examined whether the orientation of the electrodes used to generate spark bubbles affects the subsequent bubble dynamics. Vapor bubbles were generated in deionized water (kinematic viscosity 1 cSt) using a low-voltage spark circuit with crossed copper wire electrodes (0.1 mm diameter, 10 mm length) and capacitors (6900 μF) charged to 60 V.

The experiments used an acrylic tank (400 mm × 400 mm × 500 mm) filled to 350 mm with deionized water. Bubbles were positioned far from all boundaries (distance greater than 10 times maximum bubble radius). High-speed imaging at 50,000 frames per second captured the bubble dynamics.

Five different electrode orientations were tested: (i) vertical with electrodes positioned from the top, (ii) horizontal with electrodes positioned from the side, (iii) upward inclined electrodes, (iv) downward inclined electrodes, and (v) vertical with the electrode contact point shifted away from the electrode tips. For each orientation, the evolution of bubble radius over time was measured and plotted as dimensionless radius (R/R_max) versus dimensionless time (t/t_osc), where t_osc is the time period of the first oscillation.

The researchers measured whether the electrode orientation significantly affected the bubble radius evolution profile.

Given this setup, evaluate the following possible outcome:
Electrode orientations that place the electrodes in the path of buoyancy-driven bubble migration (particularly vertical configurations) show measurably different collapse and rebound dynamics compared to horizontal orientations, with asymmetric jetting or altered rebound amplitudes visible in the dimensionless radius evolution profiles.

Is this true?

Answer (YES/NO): NO